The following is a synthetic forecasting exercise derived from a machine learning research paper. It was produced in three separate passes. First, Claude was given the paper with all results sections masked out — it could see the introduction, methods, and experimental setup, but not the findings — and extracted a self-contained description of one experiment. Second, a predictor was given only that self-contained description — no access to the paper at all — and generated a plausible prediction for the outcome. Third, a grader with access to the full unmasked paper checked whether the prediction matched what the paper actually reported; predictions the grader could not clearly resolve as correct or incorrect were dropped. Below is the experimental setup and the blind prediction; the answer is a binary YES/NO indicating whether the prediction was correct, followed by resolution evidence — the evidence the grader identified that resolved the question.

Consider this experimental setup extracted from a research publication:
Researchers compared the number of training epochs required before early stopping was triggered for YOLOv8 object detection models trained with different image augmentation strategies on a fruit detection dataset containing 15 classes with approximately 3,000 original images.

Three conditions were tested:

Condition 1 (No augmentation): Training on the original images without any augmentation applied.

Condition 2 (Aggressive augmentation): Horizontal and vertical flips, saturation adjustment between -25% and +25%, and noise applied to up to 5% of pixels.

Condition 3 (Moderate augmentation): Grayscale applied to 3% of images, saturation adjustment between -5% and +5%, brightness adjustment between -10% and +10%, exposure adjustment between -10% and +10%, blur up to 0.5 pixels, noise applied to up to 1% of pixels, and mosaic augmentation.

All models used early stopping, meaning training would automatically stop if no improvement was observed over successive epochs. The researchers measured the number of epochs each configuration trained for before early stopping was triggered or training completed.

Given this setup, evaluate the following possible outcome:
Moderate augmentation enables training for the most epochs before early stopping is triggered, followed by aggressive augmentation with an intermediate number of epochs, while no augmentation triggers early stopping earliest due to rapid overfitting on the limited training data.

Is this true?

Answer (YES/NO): NO